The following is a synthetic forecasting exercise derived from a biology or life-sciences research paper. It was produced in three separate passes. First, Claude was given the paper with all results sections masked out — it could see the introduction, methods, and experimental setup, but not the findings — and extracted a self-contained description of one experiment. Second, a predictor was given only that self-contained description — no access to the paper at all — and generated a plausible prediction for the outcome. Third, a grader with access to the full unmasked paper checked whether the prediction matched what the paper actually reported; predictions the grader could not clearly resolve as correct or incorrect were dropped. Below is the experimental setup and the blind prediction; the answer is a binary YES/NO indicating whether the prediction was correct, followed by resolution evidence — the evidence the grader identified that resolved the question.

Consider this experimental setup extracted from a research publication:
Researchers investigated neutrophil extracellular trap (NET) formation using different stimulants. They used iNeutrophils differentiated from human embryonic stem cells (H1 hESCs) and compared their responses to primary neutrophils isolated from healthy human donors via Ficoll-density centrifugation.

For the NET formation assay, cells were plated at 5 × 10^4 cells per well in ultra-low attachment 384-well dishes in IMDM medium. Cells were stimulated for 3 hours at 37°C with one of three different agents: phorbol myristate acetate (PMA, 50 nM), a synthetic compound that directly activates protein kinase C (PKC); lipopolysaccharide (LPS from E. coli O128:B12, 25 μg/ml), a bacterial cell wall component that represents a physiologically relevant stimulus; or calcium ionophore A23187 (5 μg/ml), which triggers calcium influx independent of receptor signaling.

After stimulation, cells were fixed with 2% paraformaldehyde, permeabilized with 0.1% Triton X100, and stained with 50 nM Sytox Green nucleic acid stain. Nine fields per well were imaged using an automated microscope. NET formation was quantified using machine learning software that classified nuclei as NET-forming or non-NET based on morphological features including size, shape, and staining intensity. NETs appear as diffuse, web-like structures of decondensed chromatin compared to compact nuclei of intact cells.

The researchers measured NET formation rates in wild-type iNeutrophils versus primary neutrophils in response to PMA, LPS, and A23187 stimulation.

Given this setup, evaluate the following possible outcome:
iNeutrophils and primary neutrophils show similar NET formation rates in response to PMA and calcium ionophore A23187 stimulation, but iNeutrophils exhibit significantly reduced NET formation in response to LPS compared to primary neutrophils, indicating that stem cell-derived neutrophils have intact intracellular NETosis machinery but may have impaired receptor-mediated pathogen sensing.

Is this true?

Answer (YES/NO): NO